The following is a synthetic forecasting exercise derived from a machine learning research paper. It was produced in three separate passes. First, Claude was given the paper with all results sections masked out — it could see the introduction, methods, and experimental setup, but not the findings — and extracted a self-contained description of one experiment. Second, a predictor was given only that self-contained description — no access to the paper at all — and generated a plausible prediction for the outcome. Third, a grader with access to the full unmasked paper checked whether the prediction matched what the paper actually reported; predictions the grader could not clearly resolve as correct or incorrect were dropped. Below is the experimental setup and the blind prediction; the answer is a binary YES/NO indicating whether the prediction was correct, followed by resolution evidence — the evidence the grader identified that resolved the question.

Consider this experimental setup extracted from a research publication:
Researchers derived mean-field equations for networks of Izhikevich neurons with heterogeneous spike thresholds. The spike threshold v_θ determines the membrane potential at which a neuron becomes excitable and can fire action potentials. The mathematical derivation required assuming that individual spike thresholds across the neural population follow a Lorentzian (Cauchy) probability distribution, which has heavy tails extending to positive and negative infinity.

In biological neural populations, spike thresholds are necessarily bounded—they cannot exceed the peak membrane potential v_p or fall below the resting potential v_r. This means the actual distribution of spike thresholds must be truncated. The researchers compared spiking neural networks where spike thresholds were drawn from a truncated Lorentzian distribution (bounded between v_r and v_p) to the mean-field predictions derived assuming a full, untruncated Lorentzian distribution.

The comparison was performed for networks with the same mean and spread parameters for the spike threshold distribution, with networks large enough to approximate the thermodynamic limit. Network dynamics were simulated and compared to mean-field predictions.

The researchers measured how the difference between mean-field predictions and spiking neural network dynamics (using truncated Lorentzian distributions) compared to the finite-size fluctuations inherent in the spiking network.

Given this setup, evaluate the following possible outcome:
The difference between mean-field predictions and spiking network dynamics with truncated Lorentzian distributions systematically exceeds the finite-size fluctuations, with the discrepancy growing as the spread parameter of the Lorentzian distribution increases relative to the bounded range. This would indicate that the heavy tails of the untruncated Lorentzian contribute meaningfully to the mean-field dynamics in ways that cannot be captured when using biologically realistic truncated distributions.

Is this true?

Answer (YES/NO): NO